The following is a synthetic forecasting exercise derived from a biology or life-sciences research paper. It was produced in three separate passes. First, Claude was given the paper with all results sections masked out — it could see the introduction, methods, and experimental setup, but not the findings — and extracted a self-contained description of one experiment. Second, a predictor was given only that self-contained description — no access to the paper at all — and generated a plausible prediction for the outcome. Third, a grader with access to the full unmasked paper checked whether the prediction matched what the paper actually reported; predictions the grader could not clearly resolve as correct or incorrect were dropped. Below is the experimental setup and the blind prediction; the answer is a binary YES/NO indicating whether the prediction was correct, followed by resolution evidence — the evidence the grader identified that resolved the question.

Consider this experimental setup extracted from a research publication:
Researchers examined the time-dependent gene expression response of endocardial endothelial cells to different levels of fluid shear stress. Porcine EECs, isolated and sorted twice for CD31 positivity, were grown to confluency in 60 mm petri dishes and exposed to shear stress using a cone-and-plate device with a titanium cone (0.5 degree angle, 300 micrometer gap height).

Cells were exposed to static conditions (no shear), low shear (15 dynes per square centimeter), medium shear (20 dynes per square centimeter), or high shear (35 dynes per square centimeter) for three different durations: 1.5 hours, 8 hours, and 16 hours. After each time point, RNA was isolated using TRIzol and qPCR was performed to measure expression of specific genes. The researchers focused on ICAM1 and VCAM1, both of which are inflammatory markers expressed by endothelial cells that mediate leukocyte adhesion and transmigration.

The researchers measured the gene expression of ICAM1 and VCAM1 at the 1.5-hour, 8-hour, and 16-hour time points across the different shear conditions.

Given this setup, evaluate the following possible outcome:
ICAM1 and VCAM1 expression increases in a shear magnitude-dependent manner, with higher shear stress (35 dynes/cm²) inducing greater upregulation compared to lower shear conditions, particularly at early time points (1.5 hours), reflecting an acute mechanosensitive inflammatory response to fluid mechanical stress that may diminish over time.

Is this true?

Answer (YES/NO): NO